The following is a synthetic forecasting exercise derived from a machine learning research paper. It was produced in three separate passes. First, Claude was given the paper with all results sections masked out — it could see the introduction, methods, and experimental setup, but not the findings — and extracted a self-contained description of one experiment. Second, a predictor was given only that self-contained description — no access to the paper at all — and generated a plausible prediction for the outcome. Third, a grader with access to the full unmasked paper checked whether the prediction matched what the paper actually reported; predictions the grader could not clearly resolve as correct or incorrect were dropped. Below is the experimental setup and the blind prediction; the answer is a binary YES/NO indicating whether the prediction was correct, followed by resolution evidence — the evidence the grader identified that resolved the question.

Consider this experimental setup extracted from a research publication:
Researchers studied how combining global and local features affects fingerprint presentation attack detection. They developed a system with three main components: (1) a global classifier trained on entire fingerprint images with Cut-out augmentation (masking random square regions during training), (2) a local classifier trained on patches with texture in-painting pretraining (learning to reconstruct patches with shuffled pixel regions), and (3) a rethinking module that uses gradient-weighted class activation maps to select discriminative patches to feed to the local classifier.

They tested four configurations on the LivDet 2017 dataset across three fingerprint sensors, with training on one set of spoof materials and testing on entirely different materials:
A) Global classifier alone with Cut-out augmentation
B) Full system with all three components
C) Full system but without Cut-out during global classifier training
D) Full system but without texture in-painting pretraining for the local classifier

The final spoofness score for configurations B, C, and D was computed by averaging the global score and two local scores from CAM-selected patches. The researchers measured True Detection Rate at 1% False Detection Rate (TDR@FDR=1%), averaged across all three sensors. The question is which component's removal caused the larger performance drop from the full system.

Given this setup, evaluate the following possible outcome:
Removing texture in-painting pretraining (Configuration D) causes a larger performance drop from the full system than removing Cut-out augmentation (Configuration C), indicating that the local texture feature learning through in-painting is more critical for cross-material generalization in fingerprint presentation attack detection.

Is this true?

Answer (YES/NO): NO